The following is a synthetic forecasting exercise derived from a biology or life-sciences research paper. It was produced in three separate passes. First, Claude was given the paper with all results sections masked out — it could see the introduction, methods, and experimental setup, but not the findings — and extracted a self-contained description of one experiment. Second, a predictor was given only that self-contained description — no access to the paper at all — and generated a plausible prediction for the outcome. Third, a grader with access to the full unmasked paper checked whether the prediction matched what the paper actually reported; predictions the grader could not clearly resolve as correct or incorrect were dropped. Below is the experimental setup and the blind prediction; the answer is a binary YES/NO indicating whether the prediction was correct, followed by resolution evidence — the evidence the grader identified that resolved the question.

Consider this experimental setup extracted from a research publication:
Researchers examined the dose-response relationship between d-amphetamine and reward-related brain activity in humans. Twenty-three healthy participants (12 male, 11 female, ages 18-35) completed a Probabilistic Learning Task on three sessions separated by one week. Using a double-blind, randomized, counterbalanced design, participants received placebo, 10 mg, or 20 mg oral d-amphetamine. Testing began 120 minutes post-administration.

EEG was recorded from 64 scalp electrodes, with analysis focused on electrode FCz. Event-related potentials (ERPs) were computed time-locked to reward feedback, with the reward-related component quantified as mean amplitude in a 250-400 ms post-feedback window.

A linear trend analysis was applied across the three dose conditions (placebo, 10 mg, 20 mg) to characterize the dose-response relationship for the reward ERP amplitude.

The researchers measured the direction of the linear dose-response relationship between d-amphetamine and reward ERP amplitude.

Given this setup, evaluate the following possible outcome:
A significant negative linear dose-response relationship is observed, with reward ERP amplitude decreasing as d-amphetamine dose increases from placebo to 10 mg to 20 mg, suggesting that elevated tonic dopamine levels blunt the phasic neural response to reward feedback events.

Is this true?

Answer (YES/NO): NO